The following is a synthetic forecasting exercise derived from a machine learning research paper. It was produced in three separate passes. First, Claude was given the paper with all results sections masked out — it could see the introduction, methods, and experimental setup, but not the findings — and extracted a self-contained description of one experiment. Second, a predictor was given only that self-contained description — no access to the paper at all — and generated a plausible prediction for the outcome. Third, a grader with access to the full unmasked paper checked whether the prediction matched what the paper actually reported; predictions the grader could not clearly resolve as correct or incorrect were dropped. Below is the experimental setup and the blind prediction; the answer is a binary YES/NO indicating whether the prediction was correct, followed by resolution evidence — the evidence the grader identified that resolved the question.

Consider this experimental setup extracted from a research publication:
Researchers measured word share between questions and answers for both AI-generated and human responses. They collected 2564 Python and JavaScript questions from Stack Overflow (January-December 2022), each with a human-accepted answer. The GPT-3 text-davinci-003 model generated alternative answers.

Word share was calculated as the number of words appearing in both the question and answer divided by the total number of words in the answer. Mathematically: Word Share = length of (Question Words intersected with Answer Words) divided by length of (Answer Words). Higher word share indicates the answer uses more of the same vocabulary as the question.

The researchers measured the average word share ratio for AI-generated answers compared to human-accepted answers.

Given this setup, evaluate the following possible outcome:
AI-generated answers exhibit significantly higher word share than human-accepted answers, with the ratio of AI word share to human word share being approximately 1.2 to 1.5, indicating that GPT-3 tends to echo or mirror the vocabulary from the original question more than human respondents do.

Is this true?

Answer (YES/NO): YES